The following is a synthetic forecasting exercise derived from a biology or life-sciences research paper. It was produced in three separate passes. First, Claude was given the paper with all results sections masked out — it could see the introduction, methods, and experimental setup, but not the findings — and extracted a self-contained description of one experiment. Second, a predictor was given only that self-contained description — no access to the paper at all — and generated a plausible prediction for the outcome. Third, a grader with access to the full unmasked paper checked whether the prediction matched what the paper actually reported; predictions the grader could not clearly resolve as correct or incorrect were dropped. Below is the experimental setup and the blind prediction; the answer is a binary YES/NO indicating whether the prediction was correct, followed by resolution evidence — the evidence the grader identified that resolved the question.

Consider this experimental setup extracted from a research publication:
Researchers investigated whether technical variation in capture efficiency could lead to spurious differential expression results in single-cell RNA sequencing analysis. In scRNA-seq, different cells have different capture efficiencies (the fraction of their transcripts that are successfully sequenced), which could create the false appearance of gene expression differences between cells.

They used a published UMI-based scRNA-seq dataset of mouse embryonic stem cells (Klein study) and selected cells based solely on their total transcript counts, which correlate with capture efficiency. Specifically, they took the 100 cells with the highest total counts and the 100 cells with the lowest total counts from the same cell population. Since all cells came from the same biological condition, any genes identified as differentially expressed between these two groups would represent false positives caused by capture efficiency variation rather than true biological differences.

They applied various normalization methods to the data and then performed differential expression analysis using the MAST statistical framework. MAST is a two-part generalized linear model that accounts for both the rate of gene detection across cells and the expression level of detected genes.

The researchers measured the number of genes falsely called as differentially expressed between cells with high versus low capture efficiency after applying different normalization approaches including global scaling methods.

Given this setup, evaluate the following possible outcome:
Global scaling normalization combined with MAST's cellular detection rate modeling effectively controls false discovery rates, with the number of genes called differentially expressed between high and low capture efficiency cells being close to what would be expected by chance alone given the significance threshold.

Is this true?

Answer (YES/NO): NO